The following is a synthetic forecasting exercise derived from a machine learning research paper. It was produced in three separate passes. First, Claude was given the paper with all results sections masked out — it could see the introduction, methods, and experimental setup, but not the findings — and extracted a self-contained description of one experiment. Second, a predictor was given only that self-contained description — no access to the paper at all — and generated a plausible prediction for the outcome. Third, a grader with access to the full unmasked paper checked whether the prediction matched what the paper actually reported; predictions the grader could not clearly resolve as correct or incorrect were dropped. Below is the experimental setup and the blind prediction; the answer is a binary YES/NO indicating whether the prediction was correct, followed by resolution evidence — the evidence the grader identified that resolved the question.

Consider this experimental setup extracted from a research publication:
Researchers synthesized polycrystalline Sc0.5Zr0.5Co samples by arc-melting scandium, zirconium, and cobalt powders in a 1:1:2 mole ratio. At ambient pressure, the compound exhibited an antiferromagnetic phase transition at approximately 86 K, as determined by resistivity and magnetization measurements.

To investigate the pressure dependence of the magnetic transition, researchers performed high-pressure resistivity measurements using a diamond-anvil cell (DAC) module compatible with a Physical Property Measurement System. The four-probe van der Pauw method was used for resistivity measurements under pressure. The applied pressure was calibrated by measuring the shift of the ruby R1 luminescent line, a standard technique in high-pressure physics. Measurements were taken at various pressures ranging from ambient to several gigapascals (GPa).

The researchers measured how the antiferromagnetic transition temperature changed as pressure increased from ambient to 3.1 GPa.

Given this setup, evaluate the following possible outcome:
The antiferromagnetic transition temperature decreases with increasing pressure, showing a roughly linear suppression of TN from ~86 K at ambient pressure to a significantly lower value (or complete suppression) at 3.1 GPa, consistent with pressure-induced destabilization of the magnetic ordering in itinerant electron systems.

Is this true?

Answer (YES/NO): NO